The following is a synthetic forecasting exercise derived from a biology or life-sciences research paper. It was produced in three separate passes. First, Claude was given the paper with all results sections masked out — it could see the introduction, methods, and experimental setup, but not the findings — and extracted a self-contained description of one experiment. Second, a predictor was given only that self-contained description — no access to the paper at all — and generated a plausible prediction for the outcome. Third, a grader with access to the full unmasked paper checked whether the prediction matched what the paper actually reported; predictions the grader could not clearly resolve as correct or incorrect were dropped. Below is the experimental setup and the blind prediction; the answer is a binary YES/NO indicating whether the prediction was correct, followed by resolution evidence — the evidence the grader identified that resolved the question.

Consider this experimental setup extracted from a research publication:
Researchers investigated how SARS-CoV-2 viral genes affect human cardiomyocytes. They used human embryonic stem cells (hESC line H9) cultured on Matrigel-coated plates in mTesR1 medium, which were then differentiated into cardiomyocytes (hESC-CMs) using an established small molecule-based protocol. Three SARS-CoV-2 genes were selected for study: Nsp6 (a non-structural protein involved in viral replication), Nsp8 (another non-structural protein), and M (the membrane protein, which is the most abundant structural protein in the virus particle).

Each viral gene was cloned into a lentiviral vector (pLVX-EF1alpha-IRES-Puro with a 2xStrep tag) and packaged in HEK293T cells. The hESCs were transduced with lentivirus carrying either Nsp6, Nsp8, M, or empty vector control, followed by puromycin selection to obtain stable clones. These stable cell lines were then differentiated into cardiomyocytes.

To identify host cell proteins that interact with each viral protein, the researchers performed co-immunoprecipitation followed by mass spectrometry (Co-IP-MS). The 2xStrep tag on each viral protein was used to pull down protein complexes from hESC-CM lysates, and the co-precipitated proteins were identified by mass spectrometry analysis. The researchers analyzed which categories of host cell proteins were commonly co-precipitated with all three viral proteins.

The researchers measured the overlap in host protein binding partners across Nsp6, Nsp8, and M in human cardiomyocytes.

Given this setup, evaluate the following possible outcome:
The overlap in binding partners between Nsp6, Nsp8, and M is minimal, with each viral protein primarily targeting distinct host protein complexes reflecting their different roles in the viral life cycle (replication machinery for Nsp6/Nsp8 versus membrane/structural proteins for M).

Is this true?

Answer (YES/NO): NO